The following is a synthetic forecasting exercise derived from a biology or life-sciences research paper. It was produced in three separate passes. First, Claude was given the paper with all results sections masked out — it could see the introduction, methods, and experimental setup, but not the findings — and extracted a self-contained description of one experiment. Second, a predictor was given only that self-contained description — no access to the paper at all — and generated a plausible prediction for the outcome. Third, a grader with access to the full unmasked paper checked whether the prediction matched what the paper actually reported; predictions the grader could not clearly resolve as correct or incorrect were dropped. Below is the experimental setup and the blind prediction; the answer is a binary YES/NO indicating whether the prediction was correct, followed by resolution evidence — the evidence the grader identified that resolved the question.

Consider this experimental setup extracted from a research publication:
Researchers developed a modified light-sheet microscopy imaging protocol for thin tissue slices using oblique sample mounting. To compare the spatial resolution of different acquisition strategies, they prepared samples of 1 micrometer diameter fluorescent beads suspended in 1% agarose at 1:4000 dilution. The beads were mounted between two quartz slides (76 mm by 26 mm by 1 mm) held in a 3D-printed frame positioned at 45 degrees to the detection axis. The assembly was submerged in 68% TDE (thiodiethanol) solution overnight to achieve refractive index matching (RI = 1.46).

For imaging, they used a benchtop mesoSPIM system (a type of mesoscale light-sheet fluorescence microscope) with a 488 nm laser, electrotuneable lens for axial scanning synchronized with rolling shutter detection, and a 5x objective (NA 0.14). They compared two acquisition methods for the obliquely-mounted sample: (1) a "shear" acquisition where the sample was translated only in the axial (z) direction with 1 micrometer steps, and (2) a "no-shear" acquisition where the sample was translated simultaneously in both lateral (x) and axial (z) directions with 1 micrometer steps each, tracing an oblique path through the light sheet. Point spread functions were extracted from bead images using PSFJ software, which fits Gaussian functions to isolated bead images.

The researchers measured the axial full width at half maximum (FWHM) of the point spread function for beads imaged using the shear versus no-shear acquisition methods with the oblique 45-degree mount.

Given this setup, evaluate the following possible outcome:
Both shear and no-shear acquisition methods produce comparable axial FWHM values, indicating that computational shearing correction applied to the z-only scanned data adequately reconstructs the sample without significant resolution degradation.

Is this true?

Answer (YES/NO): NO